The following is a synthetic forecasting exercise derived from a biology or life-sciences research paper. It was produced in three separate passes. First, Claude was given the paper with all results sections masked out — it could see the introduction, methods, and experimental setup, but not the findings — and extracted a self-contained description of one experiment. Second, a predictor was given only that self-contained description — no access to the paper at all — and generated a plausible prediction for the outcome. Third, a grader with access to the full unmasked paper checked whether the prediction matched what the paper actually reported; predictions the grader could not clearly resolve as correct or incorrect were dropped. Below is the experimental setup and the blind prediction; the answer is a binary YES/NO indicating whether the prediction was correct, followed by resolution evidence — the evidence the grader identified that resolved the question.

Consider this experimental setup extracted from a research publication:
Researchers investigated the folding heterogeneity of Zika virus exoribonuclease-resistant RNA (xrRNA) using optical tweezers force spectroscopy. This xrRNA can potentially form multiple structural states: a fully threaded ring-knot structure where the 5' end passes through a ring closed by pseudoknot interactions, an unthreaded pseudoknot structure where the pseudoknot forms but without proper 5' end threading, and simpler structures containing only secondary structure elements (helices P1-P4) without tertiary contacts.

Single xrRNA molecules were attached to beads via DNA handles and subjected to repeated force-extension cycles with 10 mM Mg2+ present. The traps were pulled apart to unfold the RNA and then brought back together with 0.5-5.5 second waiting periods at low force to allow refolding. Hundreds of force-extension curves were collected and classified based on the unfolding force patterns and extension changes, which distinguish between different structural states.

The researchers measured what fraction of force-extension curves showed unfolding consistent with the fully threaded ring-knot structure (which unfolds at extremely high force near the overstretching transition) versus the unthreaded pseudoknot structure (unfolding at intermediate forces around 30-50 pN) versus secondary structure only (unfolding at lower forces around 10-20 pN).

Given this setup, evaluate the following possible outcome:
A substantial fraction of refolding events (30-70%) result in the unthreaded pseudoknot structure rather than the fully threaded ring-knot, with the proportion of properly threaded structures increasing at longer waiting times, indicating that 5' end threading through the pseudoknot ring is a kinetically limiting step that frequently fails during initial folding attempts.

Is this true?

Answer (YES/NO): NO